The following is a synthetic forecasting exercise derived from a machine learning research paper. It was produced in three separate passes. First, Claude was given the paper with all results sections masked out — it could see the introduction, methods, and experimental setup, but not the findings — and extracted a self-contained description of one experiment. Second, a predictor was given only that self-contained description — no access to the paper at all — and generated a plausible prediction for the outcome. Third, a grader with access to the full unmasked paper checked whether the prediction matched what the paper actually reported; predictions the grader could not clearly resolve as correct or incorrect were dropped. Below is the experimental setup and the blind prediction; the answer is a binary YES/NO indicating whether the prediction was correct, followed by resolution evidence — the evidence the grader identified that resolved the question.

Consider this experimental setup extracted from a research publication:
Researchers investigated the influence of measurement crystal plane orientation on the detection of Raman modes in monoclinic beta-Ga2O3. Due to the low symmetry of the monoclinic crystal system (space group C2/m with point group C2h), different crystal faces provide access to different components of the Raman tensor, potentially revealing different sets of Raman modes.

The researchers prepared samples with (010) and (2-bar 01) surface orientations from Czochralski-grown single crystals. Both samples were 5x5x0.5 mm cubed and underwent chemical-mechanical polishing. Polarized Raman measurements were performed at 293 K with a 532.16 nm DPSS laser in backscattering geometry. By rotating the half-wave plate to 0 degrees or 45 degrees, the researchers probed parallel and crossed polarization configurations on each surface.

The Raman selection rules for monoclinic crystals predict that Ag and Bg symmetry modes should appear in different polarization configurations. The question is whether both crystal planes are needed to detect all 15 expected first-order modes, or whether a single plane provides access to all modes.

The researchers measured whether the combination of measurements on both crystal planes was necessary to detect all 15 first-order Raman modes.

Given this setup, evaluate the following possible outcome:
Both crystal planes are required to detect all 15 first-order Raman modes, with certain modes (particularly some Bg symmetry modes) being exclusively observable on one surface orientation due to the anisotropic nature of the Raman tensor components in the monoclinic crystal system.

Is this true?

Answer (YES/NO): YES